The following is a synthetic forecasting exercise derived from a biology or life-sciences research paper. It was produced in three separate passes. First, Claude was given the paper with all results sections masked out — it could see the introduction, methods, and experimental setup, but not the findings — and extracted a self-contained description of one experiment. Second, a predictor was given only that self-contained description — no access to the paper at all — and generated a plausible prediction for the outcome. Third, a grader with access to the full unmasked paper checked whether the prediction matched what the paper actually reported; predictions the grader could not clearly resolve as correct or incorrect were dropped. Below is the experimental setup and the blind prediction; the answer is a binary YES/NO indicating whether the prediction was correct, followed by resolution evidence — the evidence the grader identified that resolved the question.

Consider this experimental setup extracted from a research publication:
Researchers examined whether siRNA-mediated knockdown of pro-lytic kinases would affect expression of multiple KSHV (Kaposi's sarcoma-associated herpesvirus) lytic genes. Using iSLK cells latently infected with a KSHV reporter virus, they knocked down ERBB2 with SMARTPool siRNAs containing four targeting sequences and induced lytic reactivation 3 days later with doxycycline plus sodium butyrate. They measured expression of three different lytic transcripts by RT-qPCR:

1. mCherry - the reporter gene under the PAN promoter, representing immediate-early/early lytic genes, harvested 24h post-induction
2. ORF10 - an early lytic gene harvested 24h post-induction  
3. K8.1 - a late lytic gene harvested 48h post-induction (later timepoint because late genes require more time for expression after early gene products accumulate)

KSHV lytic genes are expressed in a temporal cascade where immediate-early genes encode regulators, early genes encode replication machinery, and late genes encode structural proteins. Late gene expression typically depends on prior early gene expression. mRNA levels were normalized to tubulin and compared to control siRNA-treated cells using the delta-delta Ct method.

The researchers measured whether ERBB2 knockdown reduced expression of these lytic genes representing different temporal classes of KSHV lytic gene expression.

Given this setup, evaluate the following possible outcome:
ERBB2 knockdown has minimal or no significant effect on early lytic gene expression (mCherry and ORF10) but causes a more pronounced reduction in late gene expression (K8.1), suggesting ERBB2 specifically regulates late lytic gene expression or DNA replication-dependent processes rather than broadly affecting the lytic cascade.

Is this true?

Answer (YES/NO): NO